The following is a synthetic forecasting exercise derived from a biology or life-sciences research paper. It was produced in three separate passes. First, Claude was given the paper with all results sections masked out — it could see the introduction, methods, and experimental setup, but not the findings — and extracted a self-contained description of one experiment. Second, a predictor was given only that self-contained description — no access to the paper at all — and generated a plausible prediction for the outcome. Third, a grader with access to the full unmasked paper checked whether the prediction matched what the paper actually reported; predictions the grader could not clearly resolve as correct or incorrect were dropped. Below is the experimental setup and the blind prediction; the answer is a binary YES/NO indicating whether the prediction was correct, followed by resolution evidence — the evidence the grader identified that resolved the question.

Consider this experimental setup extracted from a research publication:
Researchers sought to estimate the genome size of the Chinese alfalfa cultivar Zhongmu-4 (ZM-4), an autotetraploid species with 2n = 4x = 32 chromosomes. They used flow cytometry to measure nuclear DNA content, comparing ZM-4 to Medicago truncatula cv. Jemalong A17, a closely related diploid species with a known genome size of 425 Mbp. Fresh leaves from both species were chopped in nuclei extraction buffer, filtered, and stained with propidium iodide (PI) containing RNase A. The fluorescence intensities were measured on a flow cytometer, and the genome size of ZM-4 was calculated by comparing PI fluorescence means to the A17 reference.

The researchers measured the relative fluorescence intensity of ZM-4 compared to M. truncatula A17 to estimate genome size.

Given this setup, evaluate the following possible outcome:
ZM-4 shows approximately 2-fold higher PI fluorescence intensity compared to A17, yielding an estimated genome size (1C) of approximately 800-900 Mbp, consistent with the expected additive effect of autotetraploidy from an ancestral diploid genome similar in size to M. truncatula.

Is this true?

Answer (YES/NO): NO